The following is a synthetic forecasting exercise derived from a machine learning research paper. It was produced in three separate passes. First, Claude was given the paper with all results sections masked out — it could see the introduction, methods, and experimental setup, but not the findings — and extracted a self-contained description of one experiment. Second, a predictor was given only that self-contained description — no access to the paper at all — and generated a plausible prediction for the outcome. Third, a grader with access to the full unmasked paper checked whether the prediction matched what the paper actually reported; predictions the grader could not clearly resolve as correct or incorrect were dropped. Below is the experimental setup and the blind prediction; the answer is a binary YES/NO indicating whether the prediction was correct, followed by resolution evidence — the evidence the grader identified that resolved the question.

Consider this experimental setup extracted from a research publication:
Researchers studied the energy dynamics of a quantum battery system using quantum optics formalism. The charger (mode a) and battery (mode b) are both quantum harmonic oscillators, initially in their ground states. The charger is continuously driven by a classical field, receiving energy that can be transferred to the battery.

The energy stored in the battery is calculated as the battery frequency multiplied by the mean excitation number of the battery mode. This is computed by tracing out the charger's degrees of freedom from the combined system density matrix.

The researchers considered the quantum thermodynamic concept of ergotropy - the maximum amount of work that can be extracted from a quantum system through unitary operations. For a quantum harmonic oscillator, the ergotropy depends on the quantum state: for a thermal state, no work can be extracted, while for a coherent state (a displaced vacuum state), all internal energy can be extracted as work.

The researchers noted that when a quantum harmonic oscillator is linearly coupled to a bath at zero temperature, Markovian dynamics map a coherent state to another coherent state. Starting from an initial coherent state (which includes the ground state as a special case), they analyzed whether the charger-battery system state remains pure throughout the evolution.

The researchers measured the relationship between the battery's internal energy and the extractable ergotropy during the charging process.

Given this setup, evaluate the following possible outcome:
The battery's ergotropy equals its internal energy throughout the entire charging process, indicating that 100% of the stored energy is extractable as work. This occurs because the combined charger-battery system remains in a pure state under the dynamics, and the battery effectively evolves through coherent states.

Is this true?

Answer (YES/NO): YES